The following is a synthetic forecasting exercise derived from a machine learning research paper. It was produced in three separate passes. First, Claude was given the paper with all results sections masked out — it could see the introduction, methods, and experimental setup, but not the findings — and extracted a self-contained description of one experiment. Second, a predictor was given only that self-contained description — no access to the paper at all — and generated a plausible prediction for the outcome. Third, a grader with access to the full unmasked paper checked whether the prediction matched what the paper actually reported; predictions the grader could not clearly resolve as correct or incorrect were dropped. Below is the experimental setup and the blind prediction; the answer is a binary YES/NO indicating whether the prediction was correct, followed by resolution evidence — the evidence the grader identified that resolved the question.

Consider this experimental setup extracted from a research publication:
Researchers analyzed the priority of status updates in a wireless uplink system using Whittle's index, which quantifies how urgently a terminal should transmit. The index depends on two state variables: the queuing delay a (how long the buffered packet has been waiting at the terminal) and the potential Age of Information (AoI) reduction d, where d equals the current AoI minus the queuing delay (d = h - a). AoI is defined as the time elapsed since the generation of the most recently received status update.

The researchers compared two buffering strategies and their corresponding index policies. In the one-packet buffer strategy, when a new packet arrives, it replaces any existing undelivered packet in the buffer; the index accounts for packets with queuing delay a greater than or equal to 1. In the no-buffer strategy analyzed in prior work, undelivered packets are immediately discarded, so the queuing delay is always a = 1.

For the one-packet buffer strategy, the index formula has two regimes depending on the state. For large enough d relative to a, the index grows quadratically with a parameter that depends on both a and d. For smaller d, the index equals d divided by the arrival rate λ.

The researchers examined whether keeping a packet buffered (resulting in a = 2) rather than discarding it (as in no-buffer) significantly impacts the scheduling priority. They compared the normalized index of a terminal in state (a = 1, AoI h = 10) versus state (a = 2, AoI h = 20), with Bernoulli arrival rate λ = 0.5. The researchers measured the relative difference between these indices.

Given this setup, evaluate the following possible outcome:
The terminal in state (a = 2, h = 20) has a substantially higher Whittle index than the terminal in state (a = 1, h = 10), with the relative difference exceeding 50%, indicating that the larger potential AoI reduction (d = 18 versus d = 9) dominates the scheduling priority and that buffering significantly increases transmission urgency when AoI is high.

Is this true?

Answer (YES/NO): NO